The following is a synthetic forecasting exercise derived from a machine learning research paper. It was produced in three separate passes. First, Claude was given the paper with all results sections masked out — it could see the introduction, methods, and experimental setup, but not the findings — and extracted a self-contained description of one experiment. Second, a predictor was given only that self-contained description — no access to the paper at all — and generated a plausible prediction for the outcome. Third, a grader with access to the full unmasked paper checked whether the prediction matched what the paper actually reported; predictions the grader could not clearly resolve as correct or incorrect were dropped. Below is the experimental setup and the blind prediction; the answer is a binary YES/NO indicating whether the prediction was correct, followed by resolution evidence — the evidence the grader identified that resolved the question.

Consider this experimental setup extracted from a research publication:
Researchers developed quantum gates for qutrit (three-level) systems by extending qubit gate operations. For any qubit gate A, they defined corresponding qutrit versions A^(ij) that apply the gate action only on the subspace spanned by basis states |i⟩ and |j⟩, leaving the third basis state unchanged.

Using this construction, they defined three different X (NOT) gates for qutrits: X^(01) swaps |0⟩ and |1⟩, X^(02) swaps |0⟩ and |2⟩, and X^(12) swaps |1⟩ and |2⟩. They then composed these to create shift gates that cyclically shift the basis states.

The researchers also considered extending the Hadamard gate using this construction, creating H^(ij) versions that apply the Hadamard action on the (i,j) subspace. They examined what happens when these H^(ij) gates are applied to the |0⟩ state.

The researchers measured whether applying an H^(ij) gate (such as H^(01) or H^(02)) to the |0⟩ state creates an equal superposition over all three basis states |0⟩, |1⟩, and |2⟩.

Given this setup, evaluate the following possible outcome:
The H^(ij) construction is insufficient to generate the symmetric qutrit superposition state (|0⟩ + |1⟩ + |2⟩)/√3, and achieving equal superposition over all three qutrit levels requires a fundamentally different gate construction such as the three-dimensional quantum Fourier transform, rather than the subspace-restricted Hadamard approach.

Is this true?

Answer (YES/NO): YES